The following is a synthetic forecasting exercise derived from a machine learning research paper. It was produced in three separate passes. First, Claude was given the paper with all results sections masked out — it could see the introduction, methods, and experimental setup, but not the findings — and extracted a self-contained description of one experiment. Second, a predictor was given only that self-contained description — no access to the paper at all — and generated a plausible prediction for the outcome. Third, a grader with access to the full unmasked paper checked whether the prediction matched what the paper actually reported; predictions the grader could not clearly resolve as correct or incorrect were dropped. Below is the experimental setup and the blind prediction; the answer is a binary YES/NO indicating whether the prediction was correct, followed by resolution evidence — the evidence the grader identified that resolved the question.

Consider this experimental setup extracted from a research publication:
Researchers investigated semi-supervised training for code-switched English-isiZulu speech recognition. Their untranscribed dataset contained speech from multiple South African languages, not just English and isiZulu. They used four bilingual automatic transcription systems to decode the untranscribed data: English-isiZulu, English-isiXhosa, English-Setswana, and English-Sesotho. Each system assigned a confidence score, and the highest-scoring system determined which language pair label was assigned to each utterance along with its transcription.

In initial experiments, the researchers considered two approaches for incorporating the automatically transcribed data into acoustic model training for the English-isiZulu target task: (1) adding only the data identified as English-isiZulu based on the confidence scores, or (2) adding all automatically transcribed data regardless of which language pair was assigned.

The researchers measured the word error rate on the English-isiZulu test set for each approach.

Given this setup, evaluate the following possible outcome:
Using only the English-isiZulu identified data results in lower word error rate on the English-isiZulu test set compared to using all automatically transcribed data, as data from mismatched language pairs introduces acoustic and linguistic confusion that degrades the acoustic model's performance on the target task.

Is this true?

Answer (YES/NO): NO